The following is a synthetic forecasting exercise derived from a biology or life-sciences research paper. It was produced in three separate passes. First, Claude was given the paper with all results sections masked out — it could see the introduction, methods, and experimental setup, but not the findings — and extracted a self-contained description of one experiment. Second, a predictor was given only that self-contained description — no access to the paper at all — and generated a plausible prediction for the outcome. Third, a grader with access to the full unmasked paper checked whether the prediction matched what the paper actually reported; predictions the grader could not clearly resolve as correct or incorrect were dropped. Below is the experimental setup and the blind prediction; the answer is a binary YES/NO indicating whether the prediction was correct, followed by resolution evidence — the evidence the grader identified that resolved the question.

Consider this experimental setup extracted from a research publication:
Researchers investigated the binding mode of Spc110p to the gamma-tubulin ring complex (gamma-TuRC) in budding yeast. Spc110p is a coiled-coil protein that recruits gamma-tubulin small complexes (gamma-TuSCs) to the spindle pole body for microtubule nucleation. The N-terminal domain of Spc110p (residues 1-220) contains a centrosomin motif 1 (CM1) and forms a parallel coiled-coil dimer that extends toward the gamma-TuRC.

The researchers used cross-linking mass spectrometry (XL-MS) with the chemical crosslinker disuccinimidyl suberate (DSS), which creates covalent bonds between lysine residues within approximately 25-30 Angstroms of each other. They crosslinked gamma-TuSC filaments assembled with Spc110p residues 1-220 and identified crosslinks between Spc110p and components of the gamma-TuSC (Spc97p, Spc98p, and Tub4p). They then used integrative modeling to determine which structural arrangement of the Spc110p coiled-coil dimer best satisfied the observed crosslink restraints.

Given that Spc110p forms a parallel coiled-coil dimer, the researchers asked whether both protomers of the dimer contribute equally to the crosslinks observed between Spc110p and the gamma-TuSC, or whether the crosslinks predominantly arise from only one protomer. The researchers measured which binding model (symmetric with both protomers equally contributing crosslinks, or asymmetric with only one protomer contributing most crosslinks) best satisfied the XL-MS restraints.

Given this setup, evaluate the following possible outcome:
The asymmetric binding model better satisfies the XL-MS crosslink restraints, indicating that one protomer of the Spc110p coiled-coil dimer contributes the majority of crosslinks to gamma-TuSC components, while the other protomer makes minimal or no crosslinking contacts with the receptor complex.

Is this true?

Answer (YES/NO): YES